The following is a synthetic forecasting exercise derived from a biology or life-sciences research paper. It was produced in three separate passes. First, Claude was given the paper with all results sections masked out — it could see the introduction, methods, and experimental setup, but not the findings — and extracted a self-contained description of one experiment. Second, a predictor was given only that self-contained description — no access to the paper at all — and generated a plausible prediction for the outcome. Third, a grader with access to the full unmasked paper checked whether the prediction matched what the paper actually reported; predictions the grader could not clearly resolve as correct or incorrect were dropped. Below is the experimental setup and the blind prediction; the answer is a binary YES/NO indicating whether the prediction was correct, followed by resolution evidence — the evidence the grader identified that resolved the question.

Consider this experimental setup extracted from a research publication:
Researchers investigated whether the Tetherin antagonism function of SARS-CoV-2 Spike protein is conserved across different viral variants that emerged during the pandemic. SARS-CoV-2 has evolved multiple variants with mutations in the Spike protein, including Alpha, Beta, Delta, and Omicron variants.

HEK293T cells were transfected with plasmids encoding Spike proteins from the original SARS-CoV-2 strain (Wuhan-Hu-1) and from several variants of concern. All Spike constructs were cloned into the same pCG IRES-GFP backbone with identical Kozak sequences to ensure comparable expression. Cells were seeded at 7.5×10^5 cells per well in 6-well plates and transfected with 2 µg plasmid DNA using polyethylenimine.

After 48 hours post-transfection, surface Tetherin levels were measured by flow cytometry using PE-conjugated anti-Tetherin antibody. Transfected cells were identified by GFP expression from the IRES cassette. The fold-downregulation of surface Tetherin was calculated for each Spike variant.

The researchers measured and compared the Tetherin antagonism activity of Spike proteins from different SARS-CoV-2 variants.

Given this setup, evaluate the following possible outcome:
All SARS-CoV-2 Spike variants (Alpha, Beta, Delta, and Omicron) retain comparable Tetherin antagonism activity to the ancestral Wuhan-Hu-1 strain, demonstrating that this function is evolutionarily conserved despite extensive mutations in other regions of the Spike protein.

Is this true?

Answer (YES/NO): YES